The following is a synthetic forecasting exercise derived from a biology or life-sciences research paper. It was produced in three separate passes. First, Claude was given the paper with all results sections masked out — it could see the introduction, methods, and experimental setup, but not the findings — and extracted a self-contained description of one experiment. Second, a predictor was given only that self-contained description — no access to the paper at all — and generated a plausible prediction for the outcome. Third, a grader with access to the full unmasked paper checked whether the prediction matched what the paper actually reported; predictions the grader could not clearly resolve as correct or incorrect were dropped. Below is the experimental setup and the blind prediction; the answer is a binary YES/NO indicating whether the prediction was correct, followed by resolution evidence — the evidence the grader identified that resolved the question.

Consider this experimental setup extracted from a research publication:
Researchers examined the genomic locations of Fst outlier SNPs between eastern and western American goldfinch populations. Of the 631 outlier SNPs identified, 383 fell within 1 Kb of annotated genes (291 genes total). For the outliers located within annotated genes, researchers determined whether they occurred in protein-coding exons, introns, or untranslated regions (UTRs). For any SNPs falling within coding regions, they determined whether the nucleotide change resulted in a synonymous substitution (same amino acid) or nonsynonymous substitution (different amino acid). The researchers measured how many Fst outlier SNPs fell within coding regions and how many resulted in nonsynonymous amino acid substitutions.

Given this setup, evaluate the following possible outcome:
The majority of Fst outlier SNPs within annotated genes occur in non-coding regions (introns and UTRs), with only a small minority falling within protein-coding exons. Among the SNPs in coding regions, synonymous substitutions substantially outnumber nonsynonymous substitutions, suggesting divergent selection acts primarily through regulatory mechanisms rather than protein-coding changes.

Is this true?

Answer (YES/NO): YES